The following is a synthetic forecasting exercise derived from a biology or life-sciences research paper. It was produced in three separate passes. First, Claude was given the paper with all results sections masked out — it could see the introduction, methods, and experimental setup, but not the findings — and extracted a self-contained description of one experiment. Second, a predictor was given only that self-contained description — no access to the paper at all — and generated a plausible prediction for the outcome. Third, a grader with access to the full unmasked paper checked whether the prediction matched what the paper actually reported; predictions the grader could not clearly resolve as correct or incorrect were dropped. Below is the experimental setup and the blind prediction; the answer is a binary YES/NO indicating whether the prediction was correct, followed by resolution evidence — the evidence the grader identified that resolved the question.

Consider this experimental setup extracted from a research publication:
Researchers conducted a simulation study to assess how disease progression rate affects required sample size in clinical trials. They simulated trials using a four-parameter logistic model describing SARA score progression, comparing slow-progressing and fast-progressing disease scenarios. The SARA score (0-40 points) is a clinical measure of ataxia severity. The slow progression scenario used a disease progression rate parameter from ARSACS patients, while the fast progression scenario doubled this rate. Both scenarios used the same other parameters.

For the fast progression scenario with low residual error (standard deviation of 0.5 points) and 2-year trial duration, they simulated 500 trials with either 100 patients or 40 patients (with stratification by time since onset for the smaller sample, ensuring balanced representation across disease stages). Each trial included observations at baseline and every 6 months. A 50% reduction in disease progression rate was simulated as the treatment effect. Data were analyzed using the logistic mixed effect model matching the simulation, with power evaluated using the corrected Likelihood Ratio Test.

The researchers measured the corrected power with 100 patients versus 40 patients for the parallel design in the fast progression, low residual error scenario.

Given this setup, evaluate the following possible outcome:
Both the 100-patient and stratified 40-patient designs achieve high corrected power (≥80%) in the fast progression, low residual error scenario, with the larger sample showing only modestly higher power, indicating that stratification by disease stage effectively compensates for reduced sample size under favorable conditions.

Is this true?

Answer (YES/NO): YES